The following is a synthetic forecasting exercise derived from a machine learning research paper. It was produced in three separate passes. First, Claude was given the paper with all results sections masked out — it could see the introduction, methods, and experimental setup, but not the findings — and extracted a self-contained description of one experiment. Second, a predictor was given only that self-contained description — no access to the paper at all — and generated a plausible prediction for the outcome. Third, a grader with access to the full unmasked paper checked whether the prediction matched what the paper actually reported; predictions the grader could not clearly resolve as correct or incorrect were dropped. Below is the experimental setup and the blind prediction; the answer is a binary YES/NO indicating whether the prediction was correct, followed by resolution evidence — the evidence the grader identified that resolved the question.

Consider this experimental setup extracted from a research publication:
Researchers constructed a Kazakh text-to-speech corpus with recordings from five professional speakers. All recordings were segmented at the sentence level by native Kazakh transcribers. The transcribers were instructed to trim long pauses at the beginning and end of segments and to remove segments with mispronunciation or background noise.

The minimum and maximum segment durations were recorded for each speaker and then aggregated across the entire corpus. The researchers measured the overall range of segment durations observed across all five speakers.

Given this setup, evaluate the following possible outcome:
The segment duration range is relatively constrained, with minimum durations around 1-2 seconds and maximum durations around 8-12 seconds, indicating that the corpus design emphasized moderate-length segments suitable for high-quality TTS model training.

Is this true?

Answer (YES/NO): NO